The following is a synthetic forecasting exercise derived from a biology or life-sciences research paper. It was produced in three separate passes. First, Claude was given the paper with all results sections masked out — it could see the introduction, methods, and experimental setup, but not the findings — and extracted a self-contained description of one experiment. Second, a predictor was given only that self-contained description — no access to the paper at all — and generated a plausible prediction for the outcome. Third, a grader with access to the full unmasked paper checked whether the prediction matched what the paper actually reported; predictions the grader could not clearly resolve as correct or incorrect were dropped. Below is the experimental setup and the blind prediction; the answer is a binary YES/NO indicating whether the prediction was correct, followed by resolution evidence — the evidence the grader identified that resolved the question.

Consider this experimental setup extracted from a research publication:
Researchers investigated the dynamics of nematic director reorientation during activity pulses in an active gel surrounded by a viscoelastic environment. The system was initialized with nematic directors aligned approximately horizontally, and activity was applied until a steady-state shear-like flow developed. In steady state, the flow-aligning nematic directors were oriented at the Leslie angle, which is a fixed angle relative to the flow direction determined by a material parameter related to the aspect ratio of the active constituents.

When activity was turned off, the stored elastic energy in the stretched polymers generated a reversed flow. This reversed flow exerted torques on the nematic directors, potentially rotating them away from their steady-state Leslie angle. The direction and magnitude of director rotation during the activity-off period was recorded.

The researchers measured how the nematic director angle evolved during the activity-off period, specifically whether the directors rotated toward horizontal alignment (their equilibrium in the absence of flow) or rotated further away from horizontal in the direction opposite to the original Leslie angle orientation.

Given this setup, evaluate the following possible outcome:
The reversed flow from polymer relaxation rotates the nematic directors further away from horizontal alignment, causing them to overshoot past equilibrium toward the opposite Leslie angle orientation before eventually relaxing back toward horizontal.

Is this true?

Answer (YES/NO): YES